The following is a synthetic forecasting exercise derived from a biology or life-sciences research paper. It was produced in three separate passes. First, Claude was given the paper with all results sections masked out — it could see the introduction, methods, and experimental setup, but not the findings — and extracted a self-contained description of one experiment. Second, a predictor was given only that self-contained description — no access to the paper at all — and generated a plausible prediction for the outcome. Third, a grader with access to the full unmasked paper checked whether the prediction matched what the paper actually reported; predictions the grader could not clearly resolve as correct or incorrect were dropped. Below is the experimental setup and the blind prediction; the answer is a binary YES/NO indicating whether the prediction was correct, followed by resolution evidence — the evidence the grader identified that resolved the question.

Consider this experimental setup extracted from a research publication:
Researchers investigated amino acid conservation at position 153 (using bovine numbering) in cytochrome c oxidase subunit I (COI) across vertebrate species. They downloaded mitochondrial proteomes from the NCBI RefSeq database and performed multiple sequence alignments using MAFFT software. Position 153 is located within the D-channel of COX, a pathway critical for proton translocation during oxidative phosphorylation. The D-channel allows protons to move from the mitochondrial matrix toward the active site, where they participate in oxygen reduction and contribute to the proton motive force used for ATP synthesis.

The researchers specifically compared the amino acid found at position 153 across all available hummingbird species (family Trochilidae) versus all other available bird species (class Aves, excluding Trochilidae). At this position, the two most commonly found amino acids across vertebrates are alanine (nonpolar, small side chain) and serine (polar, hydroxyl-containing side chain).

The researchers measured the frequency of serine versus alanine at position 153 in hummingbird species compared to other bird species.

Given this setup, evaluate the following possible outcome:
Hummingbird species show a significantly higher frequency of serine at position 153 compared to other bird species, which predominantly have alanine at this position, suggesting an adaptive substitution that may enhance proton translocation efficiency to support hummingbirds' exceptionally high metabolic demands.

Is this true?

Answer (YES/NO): YES